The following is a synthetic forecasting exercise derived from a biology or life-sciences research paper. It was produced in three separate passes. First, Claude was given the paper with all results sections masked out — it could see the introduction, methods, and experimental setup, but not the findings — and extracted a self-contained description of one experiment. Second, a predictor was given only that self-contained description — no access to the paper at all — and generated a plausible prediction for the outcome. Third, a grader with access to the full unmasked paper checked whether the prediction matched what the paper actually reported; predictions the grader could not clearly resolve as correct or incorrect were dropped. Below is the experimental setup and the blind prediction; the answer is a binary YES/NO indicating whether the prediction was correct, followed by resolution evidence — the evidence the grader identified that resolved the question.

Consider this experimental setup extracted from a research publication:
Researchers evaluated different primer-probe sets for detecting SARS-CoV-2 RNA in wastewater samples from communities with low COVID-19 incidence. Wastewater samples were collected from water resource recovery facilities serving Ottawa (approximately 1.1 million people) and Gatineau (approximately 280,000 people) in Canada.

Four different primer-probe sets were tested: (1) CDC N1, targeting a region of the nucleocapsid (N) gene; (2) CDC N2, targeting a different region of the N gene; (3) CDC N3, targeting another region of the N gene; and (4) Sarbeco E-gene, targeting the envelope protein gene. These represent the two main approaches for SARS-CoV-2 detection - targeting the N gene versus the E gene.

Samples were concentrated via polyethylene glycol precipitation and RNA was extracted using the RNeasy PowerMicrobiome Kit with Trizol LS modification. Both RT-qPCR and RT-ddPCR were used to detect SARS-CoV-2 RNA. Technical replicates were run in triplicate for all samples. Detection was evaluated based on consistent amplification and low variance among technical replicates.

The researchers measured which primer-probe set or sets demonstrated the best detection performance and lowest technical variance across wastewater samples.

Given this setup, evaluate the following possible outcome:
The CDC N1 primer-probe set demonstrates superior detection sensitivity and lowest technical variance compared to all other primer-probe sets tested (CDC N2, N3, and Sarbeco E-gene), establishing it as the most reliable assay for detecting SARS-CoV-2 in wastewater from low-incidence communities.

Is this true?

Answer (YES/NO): NO